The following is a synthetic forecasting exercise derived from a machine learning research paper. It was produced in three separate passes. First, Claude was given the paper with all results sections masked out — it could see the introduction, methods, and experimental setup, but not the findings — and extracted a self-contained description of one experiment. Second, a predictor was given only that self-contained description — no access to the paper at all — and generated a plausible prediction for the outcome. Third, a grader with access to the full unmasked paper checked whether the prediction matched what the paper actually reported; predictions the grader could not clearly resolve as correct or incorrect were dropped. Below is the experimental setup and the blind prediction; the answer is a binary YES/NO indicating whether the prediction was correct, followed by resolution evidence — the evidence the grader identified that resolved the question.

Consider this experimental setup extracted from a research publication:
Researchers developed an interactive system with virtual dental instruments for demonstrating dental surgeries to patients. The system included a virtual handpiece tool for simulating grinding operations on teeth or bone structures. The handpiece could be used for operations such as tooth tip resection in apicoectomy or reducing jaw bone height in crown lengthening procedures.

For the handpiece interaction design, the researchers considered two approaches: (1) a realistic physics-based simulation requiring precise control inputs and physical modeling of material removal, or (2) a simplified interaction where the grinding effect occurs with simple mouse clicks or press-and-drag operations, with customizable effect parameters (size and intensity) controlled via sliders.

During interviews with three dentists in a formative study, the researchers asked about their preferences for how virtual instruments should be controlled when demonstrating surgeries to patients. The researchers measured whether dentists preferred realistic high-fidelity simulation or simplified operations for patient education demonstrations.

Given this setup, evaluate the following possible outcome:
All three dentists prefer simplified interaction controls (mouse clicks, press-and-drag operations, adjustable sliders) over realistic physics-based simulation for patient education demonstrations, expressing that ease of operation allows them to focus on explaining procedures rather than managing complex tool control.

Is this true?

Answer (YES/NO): YES